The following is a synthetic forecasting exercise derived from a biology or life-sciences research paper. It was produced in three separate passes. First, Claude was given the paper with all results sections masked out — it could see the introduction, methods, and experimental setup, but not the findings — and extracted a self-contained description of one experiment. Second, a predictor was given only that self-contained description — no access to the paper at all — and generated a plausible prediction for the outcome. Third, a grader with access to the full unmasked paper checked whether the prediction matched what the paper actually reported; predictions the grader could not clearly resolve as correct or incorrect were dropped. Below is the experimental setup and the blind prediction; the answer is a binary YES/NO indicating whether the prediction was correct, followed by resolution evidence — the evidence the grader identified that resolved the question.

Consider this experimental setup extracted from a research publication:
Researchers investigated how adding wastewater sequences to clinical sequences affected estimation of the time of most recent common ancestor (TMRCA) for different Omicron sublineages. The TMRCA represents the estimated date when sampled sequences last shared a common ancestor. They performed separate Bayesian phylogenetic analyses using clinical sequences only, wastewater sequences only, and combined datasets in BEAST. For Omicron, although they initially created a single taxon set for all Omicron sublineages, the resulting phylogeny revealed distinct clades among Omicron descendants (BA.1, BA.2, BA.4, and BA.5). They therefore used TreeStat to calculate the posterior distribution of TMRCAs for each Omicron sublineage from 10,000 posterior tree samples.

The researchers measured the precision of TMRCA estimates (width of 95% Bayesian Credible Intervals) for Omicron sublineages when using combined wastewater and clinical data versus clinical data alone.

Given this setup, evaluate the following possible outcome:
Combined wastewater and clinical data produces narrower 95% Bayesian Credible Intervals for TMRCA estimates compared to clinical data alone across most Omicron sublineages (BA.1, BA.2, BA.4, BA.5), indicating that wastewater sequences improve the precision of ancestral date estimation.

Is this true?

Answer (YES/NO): YES